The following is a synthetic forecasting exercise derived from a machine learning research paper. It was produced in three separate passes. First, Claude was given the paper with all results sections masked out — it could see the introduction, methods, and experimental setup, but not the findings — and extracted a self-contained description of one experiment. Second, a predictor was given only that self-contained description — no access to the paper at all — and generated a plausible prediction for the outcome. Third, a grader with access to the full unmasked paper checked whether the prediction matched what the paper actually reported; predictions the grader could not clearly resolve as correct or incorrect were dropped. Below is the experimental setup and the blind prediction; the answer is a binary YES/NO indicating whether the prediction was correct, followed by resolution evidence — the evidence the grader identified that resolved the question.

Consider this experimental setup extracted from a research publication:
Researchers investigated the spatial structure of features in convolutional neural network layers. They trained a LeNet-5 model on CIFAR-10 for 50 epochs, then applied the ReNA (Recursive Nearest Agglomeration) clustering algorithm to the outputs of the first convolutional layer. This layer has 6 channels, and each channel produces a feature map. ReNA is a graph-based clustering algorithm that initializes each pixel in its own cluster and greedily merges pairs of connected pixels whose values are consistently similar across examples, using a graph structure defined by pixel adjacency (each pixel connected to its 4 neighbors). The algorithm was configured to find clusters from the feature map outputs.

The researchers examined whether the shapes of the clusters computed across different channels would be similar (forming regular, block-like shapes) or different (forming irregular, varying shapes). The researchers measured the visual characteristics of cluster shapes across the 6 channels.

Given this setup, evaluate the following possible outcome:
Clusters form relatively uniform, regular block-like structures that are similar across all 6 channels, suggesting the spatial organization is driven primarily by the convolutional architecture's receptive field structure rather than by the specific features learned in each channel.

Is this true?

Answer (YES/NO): NO